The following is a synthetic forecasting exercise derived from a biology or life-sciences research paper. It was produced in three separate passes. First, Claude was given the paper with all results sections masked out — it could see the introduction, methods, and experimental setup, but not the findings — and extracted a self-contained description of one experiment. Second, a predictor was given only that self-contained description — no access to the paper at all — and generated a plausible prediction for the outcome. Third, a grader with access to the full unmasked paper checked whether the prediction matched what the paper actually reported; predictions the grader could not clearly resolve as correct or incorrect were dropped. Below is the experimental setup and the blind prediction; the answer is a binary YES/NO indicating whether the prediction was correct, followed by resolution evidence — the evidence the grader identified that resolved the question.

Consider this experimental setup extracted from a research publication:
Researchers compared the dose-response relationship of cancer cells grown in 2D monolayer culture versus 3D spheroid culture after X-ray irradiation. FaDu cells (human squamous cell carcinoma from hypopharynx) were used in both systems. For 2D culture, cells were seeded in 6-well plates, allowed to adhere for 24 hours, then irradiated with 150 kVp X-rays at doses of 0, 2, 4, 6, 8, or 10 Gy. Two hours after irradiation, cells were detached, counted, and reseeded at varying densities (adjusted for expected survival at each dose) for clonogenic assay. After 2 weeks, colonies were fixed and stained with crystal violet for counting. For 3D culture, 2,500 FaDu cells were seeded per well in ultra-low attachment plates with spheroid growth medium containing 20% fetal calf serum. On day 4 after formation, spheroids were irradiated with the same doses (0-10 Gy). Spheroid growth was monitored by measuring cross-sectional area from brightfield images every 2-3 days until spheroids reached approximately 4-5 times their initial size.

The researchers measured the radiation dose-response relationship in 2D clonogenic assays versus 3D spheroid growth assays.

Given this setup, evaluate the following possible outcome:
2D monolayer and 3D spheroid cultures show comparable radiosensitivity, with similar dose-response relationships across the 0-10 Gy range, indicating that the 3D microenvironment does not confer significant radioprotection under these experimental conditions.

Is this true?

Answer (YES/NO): NO